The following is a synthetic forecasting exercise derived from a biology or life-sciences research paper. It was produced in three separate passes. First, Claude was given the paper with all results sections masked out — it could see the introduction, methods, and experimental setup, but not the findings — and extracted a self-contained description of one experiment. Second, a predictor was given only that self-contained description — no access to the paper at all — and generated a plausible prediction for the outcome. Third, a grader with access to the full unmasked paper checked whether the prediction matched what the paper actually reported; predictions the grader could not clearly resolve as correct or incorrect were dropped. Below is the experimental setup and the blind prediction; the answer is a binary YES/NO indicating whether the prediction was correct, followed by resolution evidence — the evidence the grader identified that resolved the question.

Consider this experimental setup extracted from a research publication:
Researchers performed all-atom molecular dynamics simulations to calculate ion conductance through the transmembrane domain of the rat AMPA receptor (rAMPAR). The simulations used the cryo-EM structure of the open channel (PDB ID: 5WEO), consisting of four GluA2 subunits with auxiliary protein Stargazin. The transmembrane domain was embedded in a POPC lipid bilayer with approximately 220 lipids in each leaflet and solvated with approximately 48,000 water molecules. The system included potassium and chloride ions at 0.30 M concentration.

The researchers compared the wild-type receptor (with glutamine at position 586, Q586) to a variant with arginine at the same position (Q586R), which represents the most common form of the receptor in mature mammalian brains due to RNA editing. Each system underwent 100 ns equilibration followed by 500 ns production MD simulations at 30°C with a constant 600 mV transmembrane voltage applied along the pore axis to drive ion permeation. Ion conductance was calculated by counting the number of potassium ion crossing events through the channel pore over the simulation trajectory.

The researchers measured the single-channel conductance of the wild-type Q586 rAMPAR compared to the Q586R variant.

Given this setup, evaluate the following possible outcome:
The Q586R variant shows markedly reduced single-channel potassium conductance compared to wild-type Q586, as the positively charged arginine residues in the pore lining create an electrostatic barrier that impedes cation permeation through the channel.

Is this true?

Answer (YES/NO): YES